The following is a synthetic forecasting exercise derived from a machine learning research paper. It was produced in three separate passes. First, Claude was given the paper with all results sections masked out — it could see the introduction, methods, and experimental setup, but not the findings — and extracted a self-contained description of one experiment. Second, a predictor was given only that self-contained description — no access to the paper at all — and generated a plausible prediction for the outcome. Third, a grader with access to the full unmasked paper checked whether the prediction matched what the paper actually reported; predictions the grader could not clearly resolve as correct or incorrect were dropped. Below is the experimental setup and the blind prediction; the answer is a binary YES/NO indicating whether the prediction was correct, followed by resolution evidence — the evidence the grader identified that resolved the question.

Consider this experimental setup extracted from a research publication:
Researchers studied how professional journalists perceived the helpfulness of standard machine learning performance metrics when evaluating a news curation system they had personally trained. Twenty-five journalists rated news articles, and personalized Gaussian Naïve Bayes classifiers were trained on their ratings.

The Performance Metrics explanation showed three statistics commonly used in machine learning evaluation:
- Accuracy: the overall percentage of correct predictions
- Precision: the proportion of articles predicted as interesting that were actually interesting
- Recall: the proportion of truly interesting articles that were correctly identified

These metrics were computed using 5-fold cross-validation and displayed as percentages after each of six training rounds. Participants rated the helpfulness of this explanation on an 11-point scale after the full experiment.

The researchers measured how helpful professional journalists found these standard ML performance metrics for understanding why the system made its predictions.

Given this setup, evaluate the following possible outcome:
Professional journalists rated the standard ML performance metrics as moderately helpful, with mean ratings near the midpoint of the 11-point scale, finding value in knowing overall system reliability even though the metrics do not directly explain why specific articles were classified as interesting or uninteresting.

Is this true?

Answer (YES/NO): NO